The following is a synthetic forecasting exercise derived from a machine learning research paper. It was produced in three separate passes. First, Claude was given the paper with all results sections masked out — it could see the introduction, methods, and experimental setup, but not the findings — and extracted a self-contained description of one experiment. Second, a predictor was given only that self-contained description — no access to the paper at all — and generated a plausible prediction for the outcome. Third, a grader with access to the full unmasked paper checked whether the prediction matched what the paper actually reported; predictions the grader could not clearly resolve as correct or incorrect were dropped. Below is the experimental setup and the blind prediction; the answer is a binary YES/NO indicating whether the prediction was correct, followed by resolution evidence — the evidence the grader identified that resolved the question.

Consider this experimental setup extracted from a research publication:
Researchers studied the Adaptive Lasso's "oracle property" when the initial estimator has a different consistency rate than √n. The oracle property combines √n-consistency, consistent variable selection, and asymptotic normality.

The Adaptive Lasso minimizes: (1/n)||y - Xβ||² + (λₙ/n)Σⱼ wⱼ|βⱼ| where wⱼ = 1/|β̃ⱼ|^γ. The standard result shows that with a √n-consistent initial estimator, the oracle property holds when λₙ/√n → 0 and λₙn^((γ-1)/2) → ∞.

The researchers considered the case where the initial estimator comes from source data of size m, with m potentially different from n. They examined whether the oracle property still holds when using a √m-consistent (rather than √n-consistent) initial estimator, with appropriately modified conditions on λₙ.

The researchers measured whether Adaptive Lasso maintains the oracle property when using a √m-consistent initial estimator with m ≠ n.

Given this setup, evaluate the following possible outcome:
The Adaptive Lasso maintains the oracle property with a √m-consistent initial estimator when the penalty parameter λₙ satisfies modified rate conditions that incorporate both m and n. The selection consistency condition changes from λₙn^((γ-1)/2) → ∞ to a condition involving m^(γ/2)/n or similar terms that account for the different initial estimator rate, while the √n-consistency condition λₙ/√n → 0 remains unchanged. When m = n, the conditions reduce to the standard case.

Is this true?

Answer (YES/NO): YES